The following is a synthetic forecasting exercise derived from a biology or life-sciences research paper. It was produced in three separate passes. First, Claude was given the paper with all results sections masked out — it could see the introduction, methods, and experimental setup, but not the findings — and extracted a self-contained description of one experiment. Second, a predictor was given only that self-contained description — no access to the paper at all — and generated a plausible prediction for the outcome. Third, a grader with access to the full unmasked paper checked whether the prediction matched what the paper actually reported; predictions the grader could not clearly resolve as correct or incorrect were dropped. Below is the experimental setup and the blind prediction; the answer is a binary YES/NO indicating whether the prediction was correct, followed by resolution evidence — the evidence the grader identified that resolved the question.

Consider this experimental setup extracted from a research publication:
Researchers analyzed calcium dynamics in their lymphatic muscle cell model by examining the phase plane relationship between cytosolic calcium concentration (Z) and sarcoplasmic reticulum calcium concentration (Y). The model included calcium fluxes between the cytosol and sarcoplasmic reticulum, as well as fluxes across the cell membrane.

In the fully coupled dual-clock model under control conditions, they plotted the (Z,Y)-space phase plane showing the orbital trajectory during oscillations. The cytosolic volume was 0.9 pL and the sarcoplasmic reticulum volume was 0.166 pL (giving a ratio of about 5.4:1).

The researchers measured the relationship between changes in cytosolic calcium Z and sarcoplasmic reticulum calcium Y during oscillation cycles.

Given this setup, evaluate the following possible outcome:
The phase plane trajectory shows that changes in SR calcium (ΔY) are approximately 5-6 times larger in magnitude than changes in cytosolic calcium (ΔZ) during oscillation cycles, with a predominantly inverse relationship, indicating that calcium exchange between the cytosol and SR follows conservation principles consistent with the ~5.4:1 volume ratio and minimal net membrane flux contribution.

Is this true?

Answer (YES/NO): YES